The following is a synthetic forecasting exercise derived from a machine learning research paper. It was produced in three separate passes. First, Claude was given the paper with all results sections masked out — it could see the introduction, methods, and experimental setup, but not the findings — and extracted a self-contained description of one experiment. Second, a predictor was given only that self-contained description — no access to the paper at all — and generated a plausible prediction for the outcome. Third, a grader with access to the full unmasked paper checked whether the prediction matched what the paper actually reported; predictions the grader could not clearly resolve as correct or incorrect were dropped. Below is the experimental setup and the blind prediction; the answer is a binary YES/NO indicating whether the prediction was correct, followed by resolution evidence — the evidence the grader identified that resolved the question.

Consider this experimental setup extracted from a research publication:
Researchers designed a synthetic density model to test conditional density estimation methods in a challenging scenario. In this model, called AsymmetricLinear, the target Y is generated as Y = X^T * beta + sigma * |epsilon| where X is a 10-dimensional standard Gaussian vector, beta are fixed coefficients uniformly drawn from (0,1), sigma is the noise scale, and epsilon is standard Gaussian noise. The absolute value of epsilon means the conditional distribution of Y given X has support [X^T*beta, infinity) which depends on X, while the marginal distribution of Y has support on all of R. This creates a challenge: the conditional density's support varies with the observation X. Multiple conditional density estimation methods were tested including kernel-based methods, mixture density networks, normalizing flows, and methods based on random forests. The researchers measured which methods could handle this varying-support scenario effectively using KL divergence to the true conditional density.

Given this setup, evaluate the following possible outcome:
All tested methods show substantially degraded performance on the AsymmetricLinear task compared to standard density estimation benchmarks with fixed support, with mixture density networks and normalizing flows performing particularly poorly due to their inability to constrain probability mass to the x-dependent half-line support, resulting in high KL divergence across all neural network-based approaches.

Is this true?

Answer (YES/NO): NO